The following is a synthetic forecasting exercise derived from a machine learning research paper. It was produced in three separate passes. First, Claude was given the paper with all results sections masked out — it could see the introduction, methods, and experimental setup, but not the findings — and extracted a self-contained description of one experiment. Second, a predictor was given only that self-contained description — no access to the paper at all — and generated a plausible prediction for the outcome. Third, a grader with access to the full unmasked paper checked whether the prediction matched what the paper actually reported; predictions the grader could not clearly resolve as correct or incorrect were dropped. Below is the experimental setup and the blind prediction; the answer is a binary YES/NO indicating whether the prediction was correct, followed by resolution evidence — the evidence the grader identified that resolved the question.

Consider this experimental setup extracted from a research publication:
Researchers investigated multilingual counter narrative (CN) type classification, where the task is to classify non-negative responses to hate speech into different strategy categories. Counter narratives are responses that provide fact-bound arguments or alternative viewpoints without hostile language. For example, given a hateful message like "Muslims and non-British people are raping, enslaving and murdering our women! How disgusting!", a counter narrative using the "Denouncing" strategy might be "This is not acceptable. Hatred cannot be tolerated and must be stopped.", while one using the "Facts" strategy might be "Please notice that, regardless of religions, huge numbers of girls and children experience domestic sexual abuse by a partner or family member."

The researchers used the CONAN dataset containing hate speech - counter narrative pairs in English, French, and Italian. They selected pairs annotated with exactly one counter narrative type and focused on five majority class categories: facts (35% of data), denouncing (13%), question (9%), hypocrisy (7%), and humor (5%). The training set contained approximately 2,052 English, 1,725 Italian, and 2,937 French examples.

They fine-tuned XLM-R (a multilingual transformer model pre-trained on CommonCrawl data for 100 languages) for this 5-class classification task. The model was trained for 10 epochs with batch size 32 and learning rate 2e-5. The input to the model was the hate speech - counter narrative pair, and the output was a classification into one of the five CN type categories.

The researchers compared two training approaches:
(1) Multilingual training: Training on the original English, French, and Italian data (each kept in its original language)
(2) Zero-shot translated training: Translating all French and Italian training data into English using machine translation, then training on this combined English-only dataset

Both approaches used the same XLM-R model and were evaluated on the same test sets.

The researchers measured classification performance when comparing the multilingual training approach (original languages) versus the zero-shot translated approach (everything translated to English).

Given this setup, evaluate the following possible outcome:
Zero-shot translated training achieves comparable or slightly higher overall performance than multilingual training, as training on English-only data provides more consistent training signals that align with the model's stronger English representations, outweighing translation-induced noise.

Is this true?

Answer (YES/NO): NO